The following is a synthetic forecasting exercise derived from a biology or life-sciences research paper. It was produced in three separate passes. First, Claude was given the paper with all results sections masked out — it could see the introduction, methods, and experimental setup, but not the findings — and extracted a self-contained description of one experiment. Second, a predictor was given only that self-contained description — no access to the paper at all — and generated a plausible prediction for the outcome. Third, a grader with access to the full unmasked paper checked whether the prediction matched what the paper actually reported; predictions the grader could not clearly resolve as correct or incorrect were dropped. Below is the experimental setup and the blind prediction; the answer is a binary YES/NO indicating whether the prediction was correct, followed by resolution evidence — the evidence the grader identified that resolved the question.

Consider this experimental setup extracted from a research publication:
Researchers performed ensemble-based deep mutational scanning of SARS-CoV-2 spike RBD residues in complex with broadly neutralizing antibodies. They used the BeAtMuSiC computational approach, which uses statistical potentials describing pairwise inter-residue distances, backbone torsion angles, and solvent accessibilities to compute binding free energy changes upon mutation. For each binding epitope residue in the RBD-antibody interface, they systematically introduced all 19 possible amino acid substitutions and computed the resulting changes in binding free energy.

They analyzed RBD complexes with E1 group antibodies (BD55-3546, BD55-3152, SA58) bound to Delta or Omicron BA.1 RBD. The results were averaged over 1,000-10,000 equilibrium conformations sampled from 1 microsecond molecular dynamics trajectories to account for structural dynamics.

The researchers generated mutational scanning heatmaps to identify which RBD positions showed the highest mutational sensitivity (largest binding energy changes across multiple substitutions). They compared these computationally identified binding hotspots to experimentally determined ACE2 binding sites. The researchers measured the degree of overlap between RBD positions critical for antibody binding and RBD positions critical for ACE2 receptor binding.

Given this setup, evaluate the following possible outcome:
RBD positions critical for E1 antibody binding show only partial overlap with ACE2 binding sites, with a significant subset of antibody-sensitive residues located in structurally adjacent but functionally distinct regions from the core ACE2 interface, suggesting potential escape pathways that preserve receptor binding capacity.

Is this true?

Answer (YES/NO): YES